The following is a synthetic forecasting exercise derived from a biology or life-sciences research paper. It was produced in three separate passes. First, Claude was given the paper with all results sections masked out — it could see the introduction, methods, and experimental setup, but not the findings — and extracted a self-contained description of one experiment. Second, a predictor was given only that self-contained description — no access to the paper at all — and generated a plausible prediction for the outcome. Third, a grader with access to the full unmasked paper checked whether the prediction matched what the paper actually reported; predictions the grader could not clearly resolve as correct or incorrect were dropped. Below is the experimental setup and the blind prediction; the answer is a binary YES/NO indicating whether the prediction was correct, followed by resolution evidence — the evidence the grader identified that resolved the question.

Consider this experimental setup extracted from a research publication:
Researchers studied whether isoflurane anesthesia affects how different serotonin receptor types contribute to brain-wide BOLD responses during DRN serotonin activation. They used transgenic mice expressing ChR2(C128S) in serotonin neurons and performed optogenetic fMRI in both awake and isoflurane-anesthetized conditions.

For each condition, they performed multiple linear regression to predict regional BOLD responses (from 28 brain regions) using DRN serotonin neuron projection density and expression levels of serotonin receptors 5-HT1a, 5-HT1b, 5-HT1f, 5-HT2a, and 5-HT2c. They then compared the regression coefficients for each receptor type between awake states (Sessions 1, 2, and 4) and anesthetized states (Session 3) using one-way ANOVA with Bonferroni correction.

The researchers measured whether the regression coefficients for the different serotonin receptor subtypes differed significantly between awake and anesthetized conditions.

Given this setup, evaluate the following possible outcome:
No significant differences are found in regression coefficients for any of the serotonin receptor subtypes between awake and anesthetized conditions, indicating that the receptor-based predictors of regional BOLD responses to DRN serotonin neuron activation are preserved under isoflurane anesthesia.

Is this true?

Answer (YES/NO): NO